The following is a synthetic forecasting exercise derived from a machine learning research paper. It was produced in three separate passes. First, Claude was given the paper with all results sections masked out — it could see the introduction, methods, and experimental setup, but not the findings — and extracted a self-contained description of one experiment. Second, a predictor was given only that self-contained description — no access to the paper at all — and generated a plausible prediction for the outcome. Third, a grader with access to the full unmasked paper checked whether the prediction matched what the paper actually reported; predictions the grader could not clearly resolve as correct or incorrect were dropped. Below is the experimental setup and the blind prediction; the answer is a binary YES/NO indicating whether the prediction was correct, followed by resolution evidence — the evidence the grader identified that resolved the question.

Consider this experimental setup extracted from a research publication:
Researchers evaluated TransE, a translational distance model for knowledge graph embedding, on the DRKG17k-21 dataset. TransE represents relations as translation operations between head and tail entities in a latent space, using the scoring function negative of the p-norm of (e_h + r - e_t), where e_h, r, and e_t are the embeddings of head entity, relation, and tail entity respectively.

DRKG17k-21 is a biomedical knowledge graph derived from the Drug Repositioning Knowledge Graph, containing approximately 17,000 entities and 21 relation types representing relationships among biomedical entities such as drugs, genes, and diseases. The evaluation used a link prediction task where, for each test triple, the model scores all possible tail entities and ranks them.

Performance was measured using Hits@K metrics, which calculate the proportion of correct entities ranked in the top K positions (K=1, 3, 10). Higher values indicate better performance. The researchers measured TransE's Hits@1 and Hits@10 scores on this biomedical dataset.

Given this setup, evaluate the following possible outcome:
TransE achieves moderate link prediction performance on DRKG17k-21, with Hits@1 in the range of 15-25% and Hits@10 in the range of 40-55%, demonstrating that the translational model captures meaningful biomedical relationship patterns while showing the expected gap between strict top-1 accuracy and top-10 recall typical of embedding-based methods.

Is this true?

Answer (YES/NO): NO